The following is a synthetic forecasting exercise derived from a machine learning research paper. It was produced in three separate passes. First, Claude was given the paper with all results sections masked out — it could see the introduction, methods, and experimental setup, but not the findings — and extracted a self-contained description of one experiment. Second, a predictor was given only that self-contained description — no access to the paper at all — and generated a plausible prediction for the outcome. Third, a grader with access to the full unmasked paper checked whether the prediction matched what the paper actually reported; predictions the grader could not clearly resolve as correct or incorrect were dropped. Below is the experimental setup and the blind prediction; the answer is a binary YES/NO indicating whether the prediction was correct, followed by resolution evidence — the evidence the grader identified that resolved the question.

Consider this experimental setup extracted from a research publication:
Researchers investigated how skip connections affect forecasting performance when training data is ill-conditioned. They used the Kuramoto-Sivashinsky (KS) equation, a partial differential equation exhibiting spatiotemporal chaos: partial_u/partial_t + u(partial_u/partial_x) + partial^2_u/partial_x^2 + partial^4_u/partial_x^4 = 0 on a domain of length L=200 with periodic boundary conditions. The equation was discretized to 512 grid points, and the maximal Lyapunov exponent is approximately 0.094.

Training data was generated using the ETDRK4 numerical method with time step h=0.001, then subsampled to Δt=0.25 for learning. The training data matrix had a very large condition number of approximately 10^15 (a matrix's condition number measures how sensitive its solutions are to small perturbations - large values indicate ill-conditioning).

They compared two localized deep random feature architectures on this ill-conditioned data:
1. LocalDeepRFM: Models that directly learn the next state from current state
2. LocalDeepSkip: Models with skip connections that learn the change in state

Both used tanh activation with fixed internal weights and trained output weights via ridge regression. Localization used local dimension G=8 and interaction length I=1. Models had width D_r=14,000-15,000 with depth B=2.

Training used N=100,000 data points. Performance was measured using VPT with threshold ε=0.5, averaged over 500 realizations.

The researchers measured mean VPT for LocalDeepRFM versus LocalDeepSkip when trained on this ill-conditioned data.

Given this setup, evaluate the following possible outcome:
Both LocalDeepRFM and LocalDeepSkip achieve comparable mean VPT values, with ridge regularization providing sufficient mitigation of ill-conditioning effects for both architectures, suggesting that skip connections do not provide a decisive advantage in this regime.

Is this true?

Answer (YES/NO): NO